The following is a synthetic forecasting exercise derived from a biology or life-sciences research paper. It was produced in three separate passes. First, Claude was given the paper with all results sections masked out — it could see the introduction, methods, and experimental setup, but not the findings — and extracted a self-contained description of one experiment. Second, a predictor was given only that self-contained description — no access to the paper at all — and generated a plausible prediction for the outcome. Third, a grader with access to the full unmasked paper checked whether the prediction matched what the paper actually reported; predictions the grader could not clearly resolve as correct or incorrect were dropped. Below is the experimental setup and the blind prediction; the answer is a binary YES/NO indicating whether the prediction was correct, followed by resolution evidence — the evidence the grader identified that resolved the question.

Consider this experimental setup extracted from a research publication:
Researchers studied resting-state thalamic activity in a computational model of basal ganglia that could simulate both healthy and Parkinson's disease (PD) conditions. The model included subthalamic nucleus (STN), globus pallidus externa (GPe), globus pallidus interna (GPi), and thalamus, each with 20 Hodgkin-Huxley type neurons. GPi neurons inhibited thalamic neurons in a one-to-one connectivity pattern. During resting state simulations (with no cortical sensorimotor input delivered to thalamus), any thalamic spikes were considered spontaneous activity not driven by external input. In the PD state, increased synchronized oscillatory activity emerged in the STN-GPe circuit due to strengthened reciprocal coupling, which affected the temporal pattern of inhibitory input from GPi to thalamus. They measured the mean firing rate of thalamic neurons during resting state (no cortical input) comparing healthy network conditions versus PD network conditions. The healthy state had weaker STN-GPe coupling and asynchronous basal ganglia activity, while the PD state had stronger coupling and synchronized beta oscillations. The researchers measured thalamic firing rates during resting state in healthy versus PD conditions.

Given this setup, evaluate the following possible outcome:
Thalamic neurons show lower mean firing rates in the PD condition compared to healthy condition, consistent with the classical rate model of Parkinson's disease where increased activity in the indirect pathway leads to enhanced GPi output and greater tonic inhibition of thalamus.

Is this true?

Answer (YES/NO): NO